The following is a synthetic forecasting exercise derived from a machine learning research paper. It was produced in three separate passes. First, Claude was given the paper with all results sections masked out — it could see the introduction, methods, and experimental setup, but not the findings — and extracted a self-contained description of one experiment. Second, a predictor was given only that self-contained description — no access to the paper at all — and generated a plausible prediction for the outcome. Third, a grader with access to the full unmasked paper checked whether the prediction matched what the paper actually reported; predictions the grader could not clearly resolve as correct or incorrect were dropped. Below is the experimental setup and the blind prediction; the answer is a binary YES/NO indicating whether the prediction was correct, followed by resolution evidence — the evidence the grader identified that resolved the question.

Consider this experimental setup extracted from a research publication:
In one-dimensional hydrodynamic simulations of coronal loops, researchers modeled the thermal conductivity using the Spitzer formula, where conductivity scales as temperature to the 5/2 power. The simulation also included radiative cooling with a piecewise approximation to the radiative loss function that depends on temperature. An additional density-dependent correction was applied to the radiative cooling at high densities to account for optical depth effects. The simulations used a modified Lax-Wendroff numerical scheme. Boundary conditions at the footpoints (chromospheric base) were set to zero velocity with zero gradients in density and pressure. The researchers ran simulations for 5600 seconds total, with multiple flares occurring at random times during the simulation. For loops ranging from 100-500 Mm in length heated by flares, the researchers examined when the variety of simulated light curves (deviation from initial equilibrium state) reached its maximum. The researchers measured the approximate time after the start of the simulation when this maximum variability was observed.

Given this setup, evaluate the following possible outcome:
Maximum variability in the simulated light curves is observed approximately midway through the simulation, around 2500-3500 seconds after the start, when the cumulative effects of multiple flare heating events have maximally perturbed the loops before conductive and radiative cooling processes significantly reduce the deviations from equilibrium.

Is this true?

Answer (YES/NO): NO